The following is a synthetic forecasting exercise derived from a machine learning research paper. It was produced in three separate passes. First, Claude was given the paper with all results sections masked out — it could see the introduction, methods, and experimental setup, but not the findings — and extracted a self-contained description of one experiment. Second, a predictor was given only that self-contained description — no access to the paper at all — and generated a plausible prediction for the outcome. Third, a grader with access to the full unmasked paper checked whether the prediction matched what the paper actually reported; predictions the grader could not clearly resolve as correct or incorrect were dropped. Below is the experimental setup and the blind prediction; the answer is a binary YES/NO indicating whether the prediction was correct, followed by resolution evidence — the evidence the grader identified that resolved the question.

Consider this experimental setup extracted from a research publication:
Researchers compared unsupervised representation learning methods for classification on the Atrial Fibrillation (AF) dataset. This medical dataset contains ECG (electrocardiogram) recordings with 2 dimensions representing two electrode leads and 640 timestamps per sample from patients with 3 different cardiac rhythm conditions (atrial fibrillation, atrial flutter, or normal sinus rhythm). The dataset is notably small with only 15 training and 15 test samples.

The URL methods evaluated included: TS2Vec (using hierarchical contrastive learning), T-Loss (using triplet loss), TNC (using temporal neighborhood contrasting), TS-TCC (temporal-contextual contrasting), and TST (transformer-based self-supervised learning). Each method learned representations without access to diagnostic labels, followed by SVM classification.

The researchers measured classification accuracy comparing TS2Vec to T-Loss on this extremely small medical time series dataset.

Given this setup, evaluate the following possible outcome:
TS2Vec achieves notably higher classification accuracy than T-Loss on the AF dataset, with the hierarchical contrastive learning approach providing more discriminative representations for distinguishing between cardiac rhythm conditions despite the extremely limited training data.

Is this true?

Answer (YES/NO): YES